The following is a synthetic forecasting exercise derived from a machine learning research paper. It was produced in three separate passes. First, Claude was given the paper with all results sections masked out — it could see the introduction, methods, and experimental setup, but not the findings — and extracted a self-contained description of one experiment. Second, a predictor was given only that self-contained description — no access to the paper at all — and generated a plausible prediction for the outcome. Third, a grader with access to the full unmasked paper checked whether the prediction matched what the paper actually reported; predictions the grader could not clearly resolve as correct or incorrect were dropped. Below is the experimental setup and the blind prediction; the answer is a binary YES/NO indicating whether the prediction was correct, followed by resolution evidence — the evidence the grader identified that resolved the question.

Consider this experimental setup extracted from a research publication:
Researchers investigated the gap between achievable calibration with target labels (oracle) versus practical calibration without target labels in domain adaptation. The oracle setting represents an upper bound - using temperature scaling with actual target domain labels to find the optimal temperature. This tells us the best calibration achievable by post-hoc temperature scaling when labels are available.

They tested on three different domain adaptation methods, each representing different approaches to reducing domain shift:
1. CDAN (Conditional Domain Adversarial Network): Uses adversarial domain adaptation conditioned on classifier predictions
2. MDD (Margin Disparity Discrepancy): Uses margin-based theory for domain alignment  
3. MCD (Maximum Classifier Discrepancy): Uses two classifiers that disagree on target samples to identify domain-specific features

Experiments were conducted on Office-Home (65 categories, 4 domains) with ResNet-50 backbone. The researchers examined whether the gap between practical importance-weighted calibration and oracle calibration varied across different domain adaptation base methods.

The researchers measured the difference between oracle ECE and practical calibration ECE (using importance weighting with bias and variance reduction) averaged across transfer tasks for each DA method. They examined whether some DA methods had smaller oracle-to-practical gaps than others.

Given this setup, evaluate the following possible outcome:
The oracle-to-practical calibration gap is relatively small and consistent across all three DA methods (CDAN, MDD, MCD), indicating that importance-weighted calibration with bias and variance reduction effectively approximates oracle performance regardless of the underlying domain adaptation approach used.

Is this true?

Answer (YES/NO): NO